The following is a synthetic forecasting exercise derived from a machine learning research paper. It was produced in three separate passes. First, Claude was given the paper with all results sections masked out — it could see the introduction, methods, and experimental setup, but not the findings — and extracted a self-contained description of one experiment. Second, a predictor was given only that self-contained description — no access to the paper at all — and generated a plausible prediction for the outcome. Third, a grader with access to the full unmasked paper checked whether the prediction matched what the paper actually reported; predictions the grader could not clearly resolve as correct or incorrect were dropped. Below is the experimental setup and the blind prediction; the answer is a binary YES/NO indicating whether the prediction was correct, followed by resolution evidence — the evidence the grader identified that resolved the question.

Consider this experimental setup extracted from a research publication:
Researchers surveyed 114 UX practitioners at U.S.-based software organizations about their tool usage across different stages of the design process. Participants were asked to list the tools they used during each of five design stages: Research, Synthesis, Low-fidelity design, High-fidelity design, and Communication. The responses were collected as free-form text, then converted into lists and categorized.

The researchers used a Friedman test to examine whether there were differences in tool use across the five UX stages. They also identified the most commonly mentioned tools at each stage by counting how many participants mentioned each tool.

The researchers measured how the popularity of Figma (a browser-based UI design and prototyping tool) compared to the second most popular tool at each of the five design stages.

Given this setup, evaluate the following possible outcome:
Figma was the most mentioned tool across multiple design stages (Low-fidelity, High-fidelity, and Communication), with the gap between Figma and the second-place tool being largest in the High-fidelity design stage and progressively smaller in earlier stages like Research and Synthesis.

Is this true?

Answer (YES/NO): NO